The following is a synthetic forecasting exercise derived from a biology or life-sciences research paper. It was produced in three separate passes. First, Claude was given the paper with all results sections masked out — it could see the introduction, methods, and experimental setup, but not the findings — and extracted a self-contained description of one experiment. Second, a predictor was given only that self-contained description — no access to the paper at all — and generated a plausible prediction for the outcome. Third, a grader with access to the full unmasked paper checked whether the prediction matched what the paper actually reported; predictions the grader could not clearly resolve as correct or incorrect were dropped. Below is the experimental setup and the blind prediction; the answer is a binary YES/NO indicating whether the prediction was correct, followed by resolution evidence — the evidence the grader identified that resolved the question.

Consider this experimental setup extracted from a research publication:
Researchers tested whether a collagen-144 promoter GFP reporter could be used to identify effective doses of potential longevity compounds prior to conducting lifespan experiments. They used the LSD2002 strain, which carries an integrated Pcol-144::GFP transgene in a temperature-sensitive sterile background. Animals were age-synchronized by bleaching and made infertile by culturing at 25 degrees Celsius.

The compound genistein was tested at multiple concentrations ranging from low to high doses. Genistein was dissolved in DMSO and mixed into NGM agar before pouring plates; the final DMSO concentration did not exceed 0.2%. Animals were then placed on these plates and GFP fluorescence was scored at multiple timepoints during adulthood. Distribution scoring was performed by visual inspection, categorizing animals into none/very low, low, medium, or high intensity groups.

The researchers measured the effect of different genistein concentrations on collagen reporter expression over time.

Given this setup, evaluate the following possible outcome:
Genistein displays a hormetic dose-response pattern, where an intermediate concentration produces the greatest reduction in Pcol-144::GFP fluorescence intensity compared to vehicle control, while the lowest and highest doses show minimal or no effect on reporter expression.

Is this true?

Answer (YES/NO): NO